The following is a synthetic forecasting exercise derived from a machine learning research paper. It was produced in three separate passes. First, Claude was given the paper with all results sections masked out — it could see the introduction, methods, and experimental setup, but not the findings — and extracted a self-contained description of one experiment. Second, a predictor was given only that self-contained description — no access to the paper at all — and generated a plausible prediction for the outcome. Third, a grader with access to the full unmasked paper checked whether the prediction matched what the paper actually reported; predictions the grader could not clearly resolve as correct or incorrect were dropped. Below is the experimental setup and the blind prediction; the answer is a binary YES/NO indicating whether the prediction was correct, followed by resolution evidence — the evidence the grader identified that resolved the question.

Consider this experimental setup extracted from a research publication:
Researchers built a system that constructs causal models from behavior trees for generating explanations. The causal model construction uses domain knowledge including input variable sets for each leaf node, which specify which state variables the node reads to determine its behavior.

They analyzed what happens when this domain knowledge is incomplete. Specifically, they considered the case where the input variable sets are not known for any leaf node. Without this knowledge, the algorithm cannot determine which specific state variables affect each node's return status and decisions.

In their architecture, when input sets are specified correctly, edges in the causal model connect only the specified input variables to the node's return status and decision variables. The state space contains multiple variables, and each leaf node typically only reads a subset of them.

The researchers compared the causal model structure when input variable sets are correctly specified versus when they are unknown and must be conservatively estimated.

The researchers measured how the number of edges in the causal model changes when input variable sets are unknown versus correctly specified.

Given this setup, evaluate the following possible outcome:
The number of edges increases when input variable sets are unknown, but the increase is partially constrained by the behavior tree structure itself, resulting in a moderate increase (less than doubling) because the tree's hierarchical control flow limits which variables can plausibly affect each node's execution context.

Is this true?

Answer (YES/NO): NO